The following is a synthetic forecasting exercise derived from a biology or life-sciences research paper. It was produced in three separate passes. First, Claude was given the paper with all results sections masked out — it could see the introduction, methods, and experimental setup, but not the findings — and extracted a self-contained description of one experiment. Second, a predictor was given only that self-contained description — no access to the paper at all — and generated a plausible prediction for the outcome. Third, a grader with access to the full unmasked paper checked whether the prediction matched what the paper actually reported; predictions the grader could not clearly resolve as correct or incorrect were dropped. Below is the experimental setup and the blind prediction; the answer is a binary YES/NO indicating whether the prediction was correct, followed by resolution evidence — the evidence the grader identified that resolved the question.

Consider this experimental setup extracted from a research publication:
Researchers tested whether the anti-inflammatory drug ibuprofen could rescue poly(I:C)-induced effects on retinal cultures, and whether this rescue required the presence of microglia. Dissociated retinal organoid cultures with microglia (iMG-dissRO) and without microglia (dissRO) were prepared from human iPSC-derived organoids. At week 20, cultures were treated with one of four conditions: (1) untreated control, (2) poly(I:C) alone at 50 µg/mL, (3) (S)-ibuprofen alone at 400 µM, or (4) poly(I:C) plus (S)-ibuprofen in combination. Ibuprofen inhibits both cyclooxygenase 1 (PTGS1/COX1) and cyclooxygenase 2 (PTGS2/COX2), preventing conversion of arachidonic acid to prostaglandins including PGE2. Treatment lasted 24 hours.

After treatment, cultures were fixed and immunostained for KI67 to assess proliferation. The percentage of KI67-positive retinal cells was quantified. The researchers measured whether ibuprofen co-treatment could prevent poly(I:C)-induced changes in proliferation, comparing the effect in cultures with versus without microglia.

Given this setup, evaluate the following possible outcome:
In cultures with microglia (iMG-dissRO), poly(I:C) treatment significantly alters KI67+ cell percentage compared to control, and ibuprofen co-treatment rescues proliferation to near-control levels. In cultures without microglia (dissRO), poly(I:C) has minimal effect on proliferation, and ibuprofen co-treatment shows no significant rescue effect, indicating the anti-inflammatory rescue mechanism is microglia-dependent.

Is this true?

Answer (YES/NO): YES